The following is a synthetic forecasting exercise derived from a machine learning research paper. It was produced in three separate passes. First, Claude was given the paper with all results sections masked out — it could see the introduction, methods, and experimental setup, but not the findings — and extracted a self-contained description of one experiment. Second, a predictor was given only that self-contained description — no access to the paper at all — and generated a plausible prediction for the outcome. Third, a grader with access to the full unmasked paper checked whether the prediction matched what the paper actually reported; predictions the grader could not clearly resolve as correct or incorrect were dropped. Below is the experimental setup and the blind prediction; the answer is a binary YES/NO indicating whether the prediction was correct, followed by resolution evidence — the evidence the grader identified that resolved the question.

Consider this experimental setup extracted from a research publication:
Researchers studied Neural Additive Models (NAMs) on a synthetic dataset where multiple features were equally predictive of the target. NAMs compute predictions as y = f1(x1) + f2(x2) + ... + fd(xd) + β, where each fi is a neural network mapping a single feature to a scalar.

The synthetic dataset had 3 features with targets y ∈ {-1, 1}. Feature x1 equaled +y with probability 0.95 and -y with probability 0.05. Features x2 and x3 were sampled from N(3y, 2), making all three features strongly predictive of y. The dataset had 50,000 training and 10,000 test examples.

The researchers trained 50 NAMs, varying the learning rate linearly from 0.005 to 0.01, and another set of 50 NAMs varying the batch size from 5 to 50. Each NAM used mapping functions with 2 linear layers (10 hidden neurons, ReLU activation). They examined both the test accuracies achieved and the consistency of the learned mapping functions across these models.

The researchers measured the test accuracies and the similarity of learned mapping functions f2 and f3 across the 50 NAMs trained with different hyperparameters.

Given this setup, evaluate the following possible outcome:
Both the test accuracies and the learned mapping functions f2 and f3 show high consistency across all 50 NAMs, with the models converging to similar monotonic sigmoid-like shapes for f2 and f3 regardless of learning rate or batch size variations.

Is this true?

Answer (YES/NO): NO